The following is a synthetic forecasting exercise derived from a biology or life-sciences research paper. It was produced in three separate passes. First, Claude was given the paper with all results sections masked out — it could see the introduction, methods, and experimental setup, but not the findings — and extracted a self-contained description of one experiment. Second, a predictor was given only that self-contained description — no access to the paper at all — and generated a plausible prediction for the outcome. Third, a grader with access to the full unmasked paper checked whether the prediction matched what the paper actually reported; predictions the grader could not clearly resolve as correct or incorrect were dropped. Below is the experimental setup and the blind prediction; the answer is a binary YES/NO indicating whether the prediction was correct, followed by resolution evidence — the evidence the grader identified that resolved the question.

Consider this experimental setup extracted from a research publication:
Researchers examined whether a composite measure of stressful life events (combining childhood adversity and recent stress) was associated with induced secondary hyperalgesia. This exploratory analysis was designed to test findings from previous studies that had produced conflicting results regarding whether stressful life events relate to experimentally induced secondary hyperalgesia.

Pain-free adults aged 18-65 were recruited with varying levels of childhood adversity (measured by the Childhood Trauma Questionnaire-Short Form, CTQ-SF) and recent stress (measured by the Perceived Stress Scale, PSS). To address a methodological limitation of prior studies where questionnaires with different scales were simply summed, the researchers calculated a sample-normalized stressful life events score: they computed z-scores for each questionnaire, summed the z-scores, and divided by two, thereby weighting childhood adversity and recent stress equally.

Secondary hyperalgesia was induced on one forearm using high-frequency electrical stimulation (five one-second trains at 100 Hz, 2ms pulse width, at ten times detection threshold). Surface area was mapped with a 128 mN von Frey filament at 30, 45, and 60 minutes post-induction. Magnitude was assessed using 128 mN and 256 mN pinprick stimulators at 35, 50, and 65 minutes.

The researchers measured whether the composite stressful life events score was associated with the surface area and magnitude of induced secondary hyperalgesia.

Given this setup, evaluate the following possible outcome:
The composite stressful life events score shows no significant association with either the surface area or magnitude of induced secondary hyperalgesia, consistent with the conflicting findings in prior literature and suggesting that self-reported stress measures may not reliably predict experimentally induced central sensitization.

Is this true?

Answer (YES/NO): YES